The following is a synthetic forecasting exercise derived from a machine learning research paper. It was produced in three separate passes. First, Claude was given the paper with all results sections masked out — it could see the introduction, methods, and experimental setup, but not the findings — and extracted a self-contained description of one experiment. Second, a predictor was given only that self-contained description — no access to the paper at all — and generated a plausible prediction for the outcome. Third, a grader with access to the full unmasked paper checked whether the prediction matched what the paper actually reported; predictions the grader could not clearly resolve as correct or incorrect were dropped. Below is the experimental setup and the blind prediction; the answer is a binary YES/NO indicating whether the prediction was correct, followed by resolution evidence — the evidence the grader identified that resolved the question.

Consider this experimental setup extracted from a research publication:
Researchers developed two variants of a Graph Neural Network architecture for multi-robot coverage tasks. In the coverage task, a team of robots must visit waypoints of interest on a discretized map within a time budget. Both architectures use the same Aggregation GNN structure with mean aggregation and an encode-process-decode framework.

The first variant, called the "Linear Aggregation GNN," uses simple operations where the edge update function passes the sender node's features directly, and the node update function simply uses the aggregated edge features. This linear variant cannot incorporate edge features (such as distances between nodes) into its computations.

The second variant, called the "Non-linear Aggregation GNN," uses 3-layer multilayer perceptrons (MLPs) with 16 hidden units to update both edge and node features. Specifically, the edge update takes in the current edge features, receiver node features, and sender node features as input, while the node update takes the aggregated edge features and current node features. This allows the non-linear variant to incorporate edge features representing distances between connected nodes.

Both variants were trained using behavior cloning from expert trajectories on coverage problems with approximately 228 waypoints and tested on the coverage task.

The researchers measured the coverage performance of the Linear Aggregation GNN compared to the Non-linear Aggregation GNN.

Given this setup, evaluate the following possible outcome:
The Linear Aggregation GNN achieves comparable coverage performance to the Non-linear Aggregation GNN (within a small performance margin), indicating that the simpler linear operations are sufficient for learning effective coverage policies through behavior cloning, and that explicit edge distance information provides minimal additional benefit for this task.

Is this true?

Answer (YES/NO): YES